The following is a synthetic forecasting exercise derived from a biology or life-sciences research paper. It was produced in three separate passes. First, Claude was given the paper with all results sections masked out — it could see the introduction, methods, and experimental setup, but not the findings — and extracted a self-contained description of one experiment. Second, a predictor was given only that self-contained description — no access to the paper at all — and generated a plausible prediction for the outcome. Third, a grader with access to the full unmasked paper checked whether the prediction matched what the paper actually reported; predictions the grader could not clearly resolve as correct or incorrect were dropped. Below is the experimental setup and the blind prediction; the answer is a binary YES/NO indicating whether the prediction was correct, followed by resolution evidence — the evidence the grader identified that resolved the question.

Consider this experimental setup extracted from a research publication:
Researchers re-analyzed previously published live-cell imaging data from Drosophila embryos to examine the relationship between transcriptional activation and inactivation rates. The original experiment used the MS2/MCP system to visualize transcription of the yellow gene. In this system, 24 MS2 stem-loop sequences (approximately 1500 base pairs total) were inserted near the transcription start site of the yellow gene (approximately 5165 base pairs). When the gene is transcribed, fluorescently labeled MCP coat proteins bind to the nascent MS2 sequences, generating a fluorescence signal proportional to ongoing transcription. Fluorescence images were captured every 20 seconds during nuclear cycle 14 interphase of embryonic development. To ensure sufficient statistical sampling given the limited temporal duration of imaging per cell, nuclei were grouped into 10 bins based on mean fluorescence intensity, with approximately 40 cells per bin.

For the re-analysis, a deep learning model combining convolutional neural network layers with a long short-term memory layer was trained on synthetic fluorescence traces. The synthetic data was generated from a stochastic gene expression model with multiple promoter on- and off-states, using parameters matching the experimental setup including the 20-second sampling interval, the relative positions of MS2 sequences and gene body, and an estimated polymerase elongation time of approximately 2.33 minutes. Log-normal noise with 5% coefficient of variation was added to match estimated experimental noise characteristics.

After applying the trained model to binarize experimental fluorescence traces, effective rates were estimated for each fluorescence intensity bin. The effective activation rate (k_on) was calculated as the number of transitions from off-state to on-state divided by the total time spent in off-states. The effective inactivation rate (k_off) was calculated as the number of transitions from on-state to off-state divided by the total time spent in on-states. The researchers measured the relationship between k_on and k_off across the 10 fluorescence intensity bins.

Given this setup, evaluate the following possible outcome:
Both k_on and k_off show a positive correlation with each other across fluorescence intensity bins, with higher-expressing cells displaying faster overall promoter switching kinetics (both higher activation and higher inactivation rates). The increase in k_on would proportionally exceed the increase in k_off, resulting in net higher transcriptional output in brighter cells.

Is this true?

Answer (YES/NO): NO